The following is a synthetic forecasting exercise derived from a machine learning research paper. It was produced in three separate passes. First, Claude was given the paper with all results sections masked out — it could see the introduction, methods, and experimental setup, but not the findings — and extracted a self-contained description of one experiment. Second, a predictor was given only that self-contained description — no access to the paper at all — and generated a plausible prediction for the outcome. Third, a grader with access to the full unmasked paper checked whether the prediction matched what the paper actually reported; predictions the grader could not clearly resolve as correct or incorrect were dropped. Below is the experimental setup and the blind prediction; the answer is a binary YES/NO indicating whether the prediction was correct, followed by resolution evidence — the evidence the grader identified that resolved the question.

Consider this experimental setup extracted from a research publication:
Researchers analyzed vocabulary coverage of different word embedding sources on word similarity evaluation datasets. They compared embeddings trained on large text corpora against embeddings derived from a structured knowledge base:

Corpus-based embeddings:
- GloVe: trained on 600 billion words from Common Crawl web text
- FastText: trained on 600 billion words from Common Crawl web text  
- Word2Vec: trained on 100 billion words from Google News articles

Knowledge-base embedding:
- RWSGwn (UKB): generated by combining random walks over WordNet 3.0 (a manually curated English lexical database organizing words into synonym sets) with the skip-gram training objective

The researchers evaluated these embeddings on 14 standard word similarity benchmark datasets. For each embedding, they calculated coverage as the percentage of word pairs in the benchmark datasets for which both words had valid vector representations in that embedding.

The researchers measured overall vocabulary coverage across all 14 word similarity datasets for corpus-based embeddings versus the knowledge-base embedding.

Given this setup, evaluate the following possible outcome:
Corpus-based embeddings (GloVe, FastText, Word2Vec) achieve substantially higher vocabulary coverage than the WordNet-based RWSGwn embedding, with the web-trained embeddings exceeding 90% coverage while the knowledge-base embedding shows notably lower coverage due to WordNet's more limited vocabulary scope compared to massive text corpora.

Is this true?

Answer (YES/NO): YES